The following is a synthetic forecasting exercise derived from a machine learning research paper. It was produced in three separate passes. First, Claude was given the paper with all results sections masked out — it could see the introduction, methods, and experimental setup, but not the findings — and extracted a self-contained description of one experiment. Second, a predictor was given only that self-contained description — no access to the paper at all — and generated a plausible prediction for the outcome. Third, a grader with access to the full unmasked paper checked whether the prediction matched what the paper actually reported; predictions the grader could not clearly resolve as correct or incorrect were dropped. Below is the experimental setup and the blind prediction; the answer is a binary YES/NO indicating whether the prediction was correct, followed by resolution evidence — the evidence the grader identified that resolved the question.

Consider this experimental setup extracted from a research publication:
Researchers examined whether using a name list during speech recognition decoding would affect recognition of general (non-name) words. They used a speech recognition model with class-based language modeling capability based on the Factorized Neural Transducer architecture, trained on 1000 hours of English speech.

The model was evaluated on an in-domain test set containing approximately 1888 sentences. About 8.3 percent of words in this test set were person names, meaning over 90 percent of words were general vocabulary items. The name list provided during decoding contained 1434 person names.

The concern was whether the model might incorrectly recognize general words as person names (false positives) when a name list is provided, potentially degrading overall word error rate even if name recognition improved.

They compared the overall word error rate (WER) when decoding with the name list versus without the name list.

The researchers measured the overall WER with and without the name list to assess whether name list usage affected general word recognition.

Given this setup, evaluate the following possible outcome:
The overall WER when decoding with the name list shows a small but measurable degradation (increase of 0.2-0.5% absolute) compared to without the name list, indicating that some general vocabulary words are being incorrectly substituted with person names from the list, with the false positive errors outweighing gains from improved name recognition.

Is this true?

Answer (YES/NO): NO